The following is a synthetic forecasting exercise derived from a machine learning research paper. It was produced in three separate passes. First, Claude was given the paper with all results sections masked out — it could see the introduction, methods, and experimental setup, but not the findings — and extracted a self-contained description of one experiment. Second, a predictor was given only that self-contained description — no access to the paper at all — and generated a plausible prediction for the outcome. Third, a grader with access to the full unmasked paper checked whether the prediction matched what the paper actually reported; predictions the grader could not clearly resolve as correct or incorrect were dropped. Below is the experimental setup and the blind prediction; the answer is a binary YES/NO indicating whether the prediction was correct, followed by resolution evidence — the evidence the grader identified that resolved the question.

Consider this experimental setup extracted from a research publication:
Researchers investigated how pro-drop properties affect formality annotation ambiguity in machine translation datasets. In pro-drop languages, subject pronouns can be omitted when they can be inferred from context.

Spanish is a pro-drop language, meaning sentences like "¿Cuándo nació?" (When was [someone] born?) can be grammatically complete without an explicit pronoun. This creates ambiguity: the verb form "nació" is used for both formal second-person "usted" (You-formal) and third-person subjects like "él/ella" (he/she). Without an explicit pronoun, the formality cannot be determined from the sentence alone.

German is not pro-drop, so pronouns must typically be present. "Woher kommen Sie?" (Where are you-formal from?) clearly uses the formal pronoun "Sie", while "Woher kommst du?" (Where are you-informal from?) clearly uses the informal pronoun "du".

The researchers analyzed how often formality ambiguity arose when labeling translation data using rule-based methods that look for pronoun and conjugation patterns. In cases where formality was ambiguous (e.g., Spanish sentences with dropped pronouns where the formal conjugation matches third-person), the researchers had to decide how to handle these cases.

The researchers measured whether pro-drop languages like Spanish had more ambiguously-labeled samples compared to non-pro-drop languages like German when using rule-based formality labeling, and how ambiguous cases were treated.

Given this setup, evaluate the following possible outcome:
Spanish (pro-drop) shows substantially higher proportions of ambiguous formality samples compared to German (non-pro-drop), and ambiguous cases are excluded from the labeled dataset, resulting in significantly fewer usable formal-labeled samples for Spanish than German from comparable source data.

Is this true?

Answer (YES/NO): NO